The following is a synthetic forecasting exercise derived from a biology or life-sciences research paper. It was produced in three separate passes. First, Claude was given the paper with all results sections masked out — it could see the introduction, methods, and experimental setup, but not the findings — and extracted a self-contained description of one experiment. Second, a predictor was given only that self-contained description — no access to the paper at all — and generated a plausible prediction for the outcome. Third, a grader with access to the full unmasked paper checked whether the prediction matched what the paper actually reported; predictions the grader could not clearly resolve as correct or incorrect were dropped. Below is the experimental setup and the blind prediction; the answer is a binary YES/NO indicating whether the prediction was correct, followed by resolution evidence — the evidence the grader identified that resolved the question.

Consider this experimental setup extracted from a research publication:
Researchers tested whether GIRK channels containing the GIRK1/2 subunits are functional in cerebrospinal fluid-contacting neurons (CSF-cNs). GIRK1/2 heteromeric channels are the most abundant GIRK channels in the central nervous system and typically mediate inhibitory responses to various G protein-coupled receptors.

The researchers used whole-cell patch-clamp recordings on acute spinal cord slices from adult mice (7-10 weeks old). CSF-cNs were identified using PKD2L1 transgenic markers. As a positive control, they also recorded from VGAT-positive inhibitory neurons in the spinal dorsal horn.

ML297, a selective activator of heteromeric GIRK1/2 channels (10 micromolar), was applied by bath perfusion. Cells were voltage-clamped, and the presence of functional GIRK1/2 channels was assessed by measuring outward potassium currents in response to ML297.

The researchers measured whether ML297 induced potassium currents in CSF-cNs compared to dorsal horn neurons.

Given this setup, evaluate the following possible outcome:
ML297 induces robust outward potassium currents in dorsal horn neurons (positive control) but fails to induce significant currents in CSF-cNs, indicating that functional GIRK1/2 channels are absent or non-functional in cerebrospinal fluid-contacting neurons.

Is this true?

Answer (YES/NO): YES